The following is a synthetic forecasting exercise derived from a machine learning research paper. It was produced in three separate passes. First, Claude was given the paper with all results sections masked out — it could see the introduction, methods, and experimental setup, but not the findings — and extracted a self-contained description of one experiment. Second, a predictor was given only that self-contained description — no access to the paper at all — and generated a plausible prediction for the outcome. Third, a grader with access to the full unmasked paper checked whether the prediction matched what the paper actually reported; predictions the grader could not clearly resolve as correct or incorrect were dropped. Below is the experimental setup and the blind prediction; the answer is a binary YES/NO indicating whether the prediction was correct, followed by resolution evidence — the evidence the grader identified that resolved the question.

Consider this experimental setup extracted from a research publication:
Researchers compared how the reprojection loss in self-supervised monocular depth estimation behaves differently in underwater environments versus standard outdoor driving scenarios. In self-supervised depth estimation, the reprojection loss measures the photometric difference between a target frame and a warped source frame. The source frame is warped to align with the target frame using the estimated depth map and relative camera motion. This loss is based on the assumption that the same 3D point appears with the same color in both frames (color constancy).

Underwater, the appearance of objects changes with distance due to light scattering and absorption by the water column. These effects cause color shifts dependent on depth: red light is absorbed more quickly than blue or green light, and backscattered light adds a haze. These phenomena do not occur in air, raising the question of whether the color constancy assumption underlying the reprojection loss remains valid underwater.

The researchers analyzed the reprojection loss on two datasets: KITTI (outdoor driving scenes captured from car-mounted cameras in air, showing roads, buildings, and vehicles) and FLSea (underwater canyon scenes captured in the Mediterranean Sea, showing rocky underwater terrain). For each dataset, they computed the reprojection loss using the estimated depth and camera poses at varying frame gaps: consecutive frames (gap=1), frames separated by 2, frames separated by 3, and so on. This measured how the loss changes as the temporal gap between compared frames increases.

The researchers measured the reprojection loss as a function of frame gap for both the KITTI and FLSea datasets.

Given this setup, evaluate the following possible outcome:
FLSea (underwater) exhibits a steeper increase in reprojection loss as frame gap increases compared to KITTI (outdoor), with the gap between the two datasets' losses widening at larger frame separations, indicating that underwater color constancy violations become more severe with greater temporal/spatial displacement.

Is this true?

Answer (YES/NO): YES